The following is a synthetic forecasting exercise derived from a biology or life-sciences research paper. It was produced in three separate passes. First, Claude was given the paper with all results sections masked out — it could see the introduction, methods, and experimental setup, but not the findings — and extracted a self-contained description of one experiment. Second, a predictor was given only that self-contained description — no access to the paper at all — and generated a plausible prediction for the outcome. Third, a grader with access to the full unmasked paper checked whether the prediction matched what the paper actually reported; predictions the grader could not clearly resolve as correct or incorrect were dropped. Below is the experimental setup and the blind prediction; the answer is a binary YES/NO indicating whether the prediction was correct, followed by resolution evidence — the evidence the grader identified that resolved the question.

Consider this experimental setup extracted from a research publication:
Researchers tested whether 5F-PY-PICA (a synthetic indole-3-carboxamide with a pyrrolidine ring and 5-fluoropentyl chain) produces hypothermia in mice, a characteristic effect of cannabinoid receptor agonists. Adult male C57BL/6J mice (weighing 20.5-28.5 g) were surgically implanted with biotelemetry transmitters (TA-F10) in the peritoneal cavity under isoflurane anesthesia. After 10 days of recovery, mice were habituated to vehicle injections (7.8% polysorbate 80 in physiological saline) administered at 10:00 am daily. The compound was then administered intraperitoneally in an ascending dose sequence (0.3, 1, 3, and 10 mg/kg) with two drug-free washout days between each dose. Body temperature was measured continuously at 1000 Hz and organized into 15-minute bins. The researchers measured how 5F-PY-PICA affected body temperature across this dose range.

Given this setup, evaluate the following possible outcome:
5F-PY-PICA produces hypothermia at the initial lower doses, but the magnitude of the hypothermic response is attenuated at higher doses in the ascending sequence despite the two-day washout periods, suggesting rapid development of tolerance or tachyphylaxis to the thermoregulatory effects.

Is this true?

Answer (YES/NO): NO